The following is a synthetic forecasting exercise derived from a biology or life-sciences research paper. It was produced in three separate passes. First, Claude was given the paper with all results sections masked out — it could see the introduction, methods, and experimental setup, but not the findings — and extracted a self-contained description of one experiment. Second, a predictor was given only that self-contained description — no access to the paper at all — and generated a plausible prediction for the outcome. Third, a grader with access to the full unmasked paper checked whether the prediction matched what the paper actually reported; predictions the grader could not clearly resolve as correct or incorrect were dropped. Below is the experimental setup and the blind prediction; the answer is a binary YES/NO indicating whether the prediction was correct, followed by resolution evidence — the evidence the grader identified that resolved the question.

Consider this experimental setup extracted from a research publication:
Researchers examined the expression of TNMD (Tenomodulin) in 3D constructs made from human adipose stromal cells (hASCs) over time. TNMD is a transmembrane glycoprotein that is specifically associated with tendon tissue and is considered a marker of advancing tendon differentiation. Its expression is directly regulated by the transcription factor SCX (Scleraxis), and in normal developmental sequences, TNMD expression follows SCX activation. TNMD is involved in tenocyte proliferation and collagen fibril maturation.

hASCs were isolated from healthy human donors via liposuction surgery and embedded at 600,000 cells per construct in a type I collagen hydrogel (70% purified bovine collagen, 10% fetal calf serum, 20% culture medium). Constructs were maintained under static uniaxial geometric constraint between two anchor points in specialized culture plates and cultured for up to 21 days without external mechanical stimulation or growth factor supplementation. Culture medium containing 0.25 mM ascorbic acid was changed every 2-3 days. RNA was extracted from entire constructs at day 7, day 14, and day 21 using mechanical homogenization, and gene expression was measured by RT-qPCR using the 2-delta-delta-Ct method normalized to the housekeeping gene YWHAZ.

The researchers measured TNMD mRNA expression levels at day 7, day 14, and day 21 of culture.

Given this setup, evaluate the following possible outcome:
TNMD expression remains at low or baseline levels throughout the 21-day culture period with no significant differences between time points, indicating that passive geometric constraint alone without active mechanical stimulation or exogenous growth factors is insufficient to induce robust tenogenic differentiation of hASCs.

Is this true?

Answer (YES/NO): NO